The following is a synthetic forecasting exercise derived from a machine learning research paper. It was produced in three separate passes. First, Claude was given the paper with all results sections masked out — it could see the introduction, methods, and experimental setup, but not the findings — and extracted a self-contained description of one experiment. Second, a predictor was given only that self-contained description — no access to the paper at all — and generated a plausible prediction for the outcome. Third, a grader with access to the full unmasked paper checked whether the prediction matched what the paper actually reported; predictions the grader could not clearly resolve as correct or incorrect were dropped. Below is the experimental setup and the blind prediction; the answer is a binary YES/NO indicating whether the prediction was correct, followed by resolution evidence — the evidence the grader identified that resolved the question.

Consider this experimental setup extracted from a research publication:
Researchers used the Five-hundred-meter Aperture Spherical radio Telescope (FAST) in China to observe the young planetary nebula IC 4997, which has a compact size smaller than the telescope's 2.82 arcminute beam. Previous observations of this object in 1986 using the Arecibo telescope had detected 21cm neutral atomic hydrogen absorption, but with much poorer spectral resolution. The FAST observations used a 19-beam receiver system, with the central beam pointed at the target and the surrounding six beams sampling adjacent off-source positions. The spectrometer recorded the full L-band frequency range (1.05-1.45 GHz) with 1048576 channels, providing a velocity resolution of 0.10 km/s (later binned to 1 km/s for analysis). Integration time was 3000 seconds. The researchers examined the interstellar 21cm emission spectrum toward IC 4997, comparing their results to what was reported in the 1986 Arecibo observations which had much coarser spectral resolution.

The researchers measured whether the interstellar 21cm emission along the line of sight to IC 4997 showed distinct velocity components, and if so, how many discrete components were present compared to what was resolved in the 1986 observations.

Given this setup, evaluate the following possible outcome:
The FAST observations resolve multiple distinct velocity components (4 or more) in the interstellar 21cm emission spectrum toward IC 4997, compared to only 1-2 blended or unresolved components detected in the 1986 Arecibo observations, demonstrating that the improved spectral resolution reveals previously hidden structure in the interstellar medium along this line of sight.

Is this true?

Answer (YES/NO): NO